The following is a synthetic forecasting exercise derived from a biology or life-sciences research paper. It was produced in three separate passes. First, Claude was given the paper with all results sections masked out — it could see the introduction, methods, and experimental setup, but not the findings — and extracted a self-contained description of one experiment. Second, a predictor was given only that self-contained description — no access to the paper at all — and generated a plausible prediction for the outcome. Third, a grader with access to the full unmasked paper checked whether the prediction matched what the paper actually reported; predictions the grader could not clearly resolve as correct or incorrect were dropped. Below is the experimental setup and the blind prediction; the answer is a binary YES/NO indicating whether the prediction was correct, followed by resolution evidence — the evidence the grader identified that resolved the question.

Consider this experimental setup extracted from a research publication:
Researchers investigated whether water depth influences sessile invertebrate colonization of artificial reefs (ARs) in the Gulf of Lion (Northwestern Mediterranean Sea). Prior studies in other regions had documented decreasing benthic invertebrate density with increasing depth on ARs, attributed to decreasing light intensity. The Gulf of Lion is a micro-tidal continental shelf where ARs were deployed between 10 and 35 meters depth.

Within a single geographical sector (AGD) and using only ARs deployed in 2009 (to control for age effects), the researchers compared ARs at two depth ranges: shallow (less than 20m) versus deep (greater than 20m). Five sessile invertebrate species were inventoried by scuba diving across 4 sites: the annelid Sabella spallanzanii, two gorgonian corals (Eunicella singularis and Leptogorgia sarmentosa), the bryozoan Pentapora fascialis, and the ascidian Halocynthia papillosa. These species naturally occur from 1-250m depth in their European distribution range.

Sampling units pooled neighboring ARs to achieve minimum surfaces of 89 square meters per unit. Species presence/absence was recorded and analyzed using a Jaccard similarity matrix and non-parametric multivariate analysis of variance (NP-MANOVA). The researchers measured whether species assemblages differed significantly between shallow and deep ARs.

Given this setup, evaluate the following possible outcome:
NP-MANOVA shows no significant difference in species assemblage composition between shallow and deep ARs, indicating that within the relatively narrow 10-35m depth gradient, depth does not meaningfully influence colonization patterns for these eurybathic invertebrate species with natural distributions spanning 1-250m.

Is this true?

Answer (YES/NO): YES